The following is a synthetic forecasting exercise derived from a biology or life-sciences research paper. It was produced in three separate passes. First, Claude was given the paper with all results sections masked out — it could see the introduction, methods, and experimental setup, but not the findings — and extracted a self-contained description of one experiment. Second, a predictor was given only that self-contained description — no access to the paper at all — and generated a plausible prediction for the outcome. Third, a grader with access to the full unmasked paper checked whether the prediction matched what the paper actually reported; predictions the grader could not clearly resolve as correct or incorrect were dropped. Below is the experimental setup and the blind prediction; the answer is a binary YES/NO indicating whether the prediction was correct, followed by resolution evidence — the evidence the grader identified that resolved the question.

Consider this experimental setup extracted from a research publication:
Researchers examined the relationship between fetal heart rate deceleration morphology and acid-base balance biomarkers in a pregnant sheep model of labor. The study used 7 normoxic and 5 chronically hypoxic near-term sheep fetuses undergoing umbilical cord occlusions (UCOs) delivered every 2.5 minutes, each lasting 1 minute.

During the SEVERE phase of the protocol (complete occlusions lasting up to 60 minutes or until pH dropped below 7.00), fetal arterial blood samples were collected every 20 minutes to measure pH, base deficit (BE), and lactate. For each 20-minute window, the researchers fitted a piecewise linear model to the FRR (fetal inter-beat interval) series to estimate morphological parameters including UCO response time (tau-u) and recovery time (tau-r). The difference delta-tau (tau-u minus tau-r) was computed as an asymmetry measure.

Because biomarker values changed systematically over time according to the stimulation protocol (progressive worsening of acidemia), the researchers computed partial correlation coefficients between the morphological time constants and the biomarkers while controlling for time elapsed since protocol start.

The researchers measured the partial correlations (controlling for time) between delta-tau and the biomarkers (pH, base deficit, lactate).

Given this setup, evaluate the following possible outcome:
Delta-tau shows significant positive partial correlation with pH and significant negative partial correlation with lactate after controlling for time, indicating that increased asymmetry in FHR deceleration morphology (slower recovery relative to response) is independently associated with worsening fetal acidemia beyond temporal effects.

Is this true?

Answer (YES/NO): NO